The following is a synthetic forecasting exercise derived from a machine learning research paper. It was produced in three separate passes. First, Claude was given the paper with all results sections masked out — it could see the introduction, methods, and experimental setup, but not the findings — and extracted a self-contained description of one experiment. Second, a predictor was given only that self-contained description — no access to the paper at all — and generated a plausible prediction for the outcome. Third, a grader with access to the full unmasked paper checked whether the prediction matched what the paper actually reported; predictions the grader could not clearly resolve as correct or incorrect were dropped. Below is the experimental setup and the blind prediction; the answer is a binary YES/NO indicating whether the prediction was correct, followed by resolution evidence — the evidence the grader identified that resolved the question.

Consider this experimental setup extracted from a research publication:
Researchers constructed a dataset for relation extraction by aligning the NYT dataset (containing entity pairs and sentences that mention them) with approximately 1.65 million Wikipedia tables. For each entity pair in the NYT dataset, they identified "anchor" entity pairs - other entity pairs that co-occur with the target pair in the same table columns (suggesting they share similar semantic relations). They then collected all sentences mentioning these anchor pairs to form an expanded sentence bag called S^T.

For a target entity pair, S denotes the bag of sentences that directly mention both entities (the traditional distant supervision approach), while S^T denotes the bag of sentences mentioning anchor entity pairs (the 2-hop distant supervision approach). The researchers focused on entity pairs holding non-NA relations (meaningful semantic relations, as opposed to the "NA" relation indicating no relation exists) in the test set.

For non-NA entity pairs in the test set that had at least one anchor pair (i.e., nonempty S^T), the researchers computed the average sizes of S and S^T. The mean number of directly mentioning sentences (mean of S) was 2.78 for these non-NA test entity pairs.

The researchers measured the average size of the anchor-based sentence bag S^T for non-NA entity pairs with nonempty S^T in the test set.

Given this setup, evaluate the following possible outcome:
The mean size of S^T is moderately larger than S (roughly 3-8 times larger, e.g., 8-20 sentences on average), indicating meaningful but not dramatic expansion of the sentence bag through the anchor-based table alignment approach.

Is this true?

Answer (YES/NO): NO